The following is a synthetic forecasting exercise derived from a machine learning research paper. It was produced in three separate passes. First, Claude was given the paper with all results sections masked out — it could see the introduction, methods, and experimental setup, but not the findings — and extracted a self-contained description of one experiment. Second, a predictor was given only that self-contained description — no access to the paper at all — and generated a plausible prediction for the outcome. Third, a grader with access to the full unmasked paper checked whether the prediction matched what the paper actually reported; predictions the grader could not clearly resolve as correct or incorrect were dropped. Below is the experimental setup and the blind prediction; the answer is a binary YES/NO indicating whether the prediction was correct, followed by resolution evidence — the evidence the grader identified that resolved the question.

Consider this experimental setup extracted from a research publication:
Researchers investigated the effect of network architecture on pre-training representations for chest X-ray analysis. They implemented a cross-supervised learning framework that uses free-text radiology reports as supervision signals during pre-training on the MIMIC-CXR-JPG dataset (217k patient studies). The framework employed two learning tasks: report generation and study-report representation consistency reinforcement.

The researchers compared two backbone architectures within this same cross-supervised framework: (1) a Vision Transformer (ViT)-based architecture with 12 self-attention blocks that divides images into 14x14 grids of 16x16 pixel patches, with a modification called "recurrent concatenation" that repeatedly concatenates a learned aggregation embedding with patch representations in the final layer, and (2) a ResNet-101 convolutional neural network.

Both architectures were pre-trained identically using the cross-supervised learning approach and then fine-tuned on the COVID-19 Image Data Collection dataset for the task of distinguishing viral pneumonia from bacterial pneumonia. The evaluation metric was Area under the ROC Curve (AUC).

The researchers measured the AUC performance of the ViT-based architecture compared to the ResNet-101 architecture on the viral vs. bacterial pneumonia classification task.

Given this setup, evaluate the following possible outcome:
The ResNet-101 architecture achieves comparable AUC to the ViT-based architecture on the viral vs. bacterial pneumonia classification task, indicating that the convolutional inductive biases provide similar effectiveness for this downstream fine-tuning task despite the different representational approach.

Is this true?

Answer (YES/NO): NO